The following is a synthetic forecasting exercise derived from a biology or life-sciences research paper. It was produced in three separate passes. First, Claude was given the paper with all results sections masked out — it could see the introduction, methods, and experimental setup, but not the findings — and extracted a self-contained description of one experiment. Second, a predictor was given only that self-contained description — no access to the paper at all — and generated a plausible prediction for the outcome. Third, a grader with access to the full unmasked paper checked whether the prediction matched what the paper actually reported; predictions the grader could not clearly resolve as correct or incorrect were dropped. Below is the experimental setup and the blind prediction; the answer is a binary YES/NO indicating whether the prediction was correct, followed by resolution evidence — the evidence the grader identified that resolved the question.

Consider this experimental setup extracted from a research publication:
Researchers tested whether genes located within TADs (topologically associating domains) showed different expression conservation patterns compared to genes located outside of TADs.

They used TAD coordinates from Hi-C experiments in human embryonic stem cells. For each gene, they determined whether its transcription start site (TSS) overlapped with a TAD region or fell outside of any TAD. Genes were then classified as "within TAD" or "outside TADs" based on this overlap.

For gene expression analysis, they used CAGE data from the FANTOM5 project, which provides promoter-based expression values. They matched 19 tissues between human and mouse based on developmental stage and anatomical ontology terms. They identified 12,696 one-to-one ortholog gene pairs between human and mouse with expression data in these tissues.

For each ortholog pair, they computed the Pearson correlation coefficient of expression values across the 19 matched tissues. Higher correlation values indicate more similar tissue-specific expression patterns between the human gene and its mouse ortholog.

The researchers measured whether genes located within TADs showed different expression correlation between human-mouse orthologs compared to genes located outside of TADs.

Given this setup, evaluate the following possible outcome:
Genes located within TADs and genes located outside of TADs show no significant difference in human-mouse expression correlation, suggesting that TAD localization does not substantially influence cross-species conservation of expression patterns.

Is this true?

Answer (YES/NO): NO